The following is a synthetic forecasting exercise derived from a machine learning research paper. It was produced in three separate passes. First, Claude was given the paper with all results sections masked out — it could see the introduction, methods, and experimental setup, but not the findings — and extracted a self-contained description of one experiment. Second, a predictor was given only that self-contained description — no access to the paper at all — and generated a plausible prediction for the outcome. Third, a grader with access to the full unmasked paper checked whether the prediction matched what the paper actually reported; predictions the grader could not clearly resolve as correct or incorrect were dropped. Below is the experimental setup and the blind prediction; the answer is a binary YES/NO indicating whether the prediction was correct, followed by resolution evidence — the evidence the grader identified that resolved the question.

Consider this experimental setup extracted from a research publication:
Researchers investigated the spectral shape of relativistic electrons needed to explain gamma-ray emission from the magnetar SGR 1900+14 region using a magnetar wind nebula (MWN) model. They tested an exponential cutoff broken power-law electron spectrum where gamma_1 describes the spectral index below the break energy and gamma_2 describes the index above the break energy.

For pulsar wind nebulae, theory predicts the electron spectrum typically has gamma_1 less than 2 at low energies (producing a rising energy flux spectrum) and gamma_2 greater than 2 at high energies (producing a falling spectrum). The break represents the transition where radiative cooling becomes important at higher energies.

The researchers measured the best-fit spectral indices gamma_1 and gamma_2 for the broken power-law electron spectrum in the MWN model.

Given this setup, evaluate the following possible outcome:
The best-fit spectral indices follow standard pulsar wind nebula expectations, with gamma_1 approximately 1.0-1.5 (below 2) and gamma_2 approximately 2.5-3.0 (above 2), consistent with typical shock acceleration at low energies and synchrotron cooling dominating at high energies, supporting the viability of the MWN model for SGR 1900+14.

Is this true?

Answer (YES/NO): NO